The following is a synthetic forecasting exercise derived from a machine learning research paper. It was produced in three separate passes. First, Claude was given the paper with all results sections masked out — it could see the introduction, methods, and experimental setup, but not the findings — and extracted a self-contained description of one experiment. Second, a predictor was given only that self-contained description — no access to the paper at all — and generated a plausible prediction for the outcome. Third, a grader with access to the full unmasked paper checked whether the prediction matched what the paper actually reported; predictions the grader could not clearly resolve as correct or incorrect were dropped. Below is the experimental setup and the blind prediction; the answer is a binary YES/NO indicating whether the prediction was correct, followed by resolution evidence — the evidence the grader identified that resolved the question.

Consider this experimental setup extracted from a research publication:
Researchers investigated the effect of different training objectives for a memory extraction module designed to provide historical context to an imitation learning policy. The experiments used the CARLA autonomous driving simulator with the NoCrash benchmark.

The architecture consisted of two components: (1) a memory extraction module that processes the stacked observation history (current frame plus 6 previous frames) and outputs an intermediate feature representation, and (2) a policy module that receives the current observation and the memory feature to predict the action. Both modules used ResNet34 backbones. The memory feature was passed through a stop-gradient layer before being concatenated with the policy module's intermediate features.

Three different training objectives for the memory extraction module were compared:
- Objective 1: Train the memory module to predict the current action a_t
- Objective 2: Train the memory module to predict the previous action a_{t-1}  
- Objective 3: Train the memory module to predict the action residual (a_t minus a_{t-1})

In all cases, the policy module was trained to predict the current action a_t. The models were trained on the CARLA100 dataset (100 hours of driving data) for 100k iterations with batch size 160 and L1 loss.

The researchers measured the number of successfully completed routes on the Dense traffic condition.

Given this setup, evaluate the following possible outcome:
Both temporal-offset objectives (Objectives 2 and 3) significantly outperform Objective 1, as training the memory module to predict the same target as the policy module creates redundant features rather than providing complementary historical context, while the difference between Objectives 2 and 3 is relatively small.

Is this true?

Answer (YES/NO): NO